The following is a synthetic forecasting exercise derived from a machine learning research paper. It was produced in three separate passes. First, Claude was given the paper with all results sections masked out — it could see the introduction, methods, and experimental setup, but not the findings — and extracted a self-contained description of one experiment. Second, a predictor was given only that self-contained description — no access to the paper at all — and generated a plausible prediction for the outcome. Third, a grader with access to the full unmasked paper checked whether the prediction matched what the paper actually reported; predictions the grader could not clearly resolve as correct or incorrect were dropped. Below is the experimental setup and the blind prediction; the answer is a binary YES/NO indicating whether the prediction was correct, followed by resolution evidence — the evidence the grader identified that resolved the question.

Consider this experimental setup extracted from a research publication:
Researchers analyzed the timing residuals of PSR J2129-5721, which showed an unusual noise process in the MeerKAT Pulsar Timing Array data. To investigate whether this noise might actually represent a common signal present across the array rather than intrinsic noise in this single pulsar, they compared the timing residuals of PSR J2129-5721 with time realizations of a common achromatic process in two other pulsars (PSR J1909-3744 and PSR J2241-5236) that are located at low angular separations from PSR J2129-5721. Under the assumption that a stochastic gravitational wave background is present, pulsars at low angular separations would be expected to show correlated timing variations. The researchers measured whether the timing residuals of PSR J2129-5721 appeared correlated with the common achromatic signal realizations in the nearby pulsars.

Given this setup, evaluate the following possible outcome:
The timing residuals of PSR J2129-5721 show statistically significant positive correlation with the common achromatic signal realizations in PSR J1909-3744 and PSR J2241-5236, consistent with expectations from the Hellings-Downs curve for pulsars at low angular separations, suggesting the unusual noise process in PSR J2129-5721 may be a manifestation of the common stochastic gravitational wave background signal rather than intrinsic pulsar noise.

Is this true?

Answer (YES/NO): NO